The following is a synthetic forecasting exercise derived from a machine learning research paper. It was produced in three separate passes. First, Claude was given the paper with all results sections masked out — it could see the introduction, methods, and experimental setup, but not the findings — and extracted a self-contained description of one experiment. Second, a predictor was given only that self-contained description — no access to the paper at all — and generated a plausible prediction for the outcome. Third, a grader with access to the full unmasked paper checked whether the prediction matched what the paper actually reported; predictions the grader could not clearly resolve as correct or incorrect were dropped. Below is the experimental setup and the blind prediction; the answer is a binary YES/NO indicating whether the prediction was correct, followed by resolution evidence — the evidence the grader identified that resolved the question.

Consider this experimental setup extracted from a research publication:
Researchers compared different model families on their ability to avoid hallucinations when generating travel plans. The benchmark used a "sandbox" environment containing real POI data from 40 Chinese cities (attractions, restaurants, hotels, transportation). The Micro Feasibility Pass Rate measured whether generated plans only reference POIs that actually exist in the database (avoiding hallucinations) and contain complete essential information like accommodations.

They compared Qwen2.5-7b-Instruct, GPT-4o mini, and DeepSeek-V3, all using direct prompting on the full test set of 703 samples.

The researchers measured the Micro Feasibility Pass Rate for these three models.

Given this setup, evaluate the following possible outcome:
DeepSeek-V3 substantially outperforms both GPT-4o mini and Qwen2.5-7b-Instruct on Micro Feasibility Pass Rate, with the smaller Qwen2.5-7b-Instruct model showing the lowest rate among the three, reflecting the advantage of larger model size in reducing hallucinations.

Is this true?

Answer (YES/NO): YES